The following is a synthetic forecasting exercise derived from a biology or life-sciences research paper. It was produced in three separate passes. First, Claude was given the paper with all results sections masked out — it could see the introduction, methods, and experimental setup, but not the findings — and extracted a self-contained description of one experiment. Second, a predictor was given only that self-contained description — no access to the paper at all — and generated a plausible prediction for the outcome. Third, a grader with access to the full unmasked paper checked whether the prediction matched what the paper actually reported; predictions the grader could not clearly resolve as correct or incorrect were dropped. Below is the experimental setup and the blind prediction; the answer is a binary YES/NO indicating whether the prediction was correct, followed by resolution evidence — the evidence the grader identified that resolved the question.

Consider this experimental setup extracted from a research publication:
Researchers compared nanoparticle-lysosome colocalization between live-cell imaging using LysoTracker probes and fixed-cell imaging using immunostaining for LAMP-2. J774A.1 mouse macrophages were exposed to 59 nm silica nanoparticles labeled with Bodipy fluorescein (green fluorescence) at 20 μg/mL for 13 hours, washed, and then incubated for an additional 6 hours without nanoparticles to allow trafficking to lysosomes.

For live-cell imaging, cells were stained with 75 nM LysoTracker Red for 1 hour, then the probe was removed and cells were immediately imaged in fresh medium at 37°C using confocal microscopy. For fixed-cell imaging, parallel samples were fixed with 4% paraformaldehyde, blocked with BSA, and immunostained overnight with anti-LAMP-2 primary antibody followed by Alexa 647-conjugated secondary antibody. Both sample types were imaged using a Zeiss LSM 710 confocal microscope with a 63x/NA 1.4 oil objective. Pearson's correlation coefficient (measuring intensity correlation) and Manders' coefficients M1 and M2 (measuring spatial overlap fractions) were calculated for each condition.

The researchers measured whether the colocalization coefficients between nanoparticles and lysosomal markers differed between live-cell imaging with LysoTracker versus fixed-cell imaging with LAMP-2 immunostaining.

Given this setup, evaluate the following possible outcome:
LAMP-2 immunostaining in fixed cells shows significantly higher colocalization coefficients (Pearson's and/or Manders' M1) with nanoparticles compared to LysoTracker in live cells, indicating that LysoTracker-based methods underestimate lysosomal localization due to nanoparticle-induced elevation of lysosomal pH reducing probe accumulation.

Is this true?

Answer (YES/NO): NO